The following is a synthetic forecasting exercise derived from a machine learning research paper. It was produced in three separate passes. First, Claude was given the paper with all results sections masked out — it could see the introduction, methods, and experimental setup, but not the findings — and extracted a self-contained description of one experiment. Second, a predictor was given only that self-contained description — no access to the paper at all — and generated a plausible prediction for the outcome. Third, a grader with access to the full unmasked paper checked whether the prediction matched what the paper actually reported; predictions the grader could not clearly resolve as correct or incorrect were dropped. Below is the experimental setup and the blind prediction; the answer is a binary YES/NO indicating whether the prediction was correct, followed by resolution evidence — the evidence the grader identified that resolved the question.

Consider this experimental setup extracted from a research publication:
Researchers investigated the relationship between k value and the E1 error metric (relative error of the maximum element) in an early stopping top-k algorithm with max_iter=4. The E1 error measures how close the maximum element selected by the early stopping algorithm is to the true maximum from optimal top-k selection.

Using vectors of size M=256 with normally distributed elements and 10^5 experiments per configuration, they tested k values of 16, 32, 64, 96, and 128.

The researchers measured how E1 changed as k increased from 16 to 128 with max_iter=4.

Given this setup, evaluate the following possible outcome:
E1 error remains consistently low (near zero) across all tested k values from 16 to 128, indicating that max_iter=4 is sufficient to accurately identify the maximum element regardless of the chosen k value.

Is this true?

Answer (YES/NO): NO